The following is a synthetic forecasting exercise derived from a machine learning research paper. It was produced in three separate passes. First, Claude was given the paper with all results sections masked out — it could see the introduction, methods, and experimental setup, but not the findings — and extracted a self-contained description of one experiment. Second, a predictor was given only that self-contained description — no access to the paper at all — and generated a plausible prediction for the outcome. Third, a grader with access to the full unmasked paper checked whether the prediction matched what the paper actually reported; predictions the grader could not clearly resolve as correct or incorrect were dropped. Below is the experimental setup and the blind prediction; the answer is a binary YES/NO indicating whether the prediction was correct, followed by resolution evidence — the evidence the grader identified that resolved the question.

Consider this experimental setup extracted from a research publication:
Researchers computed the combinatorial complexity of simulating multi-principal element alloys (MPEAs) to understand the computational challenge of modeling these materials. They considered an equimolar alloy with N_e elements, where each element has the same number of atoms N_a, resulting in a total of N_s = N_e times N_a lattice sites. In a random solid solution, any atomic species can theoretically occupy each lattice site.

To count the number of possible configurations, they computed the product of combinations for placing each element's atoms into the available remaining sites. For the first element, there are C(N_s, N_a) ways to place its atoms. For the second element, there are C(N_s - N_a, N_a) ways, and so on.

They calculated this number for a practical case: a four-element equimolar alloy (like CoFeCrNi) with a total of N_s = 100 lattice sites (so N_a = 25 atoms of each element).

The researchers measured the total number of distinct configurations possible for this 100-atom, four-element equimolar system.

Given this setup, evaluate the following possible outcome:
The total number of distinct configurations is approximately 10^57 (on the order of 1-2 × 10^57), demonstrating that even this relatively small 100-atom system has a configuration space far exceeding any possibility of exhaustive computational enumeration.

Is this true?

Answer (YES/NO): YES